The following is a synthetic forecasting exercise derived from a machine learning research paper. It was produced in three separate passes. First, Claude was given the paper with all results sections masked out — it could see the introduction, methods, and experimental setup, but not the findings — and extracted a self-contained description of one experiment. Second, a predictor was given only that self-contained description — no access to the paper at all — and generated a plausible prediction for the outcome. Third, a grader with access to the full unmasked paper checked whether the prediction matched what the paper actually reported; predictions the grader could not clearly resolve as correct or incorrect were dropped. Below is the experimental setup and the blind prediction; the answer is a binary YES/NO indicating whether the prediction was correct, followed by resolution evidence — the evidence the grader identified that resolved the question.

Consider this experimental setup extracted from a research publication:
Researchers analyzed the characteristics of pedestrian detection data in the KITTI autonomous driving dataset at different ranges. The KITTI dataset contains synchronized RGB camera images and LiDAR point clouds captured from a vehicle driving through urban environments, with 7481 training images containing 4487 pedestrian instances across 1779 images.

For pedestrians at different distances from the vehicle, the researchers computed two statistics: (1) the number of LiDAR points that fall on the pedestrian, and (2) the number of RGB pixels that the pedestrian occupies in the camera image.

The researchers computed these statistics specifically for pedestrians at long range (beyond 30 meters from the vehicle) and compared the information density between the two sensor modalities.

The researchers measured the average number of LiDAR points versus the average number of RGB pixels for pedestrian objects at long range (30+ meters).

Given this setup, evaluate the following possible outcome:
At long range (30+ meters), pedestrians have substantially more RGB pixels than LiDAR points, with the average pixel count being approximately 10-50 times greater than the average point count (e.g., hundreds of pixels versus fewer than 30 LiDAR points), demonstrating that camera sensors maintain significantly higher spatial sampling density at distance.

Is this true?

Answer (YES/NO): YES